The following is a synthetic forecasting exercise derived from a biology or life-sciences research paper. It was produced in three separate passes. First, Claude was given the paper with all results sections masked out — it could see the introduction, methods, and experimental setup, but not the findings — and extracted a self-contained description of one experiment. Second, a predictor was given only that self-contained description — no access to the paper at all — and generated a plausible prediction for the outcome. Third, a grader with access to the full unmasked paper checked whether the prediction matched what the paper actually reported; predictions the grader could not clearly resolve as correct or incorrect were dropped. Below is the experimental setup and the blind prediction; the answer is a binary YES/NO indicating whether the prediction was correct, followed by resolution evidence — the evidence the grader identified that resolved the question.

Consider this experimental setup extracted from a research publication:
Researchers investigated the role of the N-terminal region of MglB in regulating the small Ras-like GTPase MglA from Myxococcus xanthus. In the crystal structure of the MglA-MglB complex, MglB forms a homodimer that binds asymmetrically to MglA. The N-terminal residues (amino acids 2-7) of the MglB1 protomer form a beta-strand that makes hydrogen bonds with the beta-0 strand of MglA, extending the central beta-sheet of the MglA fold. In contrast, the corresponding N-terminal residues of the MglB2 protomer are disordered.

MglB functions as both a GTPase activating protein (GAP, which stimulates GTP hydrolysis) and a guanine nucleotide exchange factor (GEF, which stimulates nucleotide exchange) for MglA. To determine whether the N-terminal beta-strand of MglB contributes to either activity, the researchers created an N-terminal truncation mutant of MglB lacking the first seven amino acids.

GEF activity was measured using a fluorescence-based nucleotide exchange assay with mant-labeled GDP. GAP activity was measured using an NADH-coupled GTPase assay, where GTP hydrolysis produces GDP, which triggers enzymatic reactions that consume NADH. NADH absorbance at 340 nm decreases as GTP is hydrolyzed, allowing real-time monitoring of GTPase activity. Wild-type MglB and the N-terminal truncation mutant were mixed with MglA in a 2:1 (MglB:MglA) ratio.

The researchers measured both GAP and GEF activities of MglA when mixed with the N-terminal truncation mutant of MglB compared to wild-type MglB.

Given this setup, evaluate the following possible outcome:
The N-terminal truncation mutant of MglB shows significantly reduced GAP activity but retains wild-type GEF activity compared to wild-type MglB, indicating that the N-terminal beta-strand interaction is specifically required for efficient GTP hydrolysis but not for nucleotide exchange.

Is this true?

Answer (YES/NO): NO